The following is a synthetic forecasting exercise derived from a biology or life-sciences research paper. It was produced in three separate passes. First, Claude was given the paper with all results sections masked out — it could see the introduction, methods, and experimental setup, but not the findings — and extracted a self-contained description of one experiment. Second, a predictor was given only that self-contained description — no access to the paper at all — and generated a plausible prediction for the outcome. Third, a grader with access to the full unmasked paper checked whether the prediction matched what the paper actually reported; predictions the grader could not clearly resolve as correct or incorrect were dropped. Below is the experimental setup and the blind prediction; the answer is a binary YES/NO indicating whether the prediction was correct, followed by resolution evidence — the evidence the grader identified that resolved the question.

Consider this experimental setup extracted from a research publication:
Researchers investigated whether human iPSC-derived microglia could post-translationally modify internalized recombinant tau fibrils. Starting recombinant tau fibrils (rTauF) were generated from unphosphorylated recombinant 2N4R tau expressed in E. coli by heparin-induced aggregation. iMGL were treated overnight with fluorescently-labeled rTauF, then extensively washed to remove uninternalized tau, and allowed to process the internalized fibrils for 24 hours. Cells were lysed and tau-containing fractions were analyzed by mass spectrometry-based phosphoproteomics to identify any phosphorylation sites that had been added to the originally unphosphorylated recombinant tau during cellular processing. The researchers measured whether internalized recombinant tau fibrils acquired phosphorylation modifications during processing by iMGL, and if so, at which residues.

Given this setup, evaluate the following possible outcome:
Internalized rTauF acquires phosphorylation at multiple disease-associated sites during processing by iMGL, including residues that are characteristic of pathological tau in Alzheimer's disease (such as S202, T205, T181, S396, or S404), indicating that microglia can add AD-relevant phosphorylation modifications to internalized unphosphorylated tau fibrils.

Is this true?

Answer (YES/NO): NO